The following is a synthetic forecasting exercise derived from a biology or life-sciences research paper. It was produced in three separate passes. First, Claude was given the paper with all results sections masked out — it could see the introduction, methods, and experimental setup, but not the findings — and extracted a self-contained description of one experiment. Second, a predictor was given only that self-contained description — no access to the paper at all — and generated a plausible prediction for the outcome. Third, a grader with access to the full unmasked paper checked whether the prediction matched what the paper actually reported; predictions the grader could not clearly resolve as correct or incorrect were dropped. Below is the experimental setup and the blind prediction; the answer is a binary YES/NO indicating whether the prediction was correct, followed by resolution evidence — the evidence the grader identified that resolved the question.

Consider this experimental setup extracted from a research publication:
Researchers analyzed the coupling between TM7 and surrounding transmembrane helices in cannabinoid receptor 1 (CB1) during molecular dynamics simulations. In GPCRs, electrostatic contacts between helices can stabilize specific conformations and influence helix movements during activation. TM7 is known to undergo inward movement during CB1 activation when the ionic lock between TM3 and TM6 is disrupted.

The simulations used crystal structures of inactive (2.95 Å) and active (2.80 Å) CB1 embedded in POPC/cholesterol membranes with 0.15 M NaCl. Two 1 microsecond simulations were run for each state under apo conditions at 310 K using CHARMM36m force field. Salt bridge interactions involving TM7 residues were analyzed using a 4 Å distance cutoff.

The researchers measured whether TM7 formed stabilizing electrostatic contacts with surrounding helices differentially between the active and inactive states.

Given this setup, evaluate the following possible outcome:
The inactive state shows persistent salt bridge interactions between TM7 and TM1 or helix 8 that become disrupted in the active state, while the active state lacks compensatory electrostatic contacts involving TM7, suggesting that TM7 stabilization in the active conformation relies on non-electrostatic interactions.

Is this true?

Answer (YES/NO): NO